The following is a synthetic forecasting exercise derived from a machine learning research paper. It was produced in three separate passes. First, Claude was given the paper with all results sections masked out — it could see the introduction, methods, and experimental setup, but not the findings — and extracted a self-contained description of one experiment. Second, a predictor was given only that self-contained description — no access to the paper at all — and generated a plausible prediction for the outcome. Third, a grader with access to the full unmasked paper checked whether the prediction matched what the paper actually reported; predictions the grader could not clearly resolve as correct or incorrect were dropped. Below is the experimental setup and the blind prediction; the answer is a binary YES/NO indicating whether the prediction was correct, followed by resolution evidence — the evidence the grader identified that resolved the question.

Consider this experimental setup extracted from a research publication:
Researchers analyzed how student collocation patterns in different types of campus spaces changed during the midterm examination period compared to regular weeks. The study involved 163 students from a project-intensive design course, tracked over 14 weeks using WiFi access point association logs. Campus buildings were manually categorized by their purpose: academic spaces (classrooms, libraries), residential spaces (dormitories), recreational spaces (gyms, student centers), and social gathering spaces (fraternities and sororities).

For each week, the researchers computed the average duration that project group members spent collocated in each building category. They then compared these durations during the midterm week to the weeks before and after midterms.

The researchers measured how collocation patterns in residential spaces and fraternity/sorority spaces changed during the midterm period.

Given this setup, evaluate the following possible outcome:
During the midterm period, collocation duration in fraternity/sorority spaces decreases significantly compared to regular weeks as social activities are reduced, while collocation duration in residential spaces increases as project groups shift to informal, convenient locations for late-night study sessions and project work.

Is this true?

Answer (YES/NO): YES